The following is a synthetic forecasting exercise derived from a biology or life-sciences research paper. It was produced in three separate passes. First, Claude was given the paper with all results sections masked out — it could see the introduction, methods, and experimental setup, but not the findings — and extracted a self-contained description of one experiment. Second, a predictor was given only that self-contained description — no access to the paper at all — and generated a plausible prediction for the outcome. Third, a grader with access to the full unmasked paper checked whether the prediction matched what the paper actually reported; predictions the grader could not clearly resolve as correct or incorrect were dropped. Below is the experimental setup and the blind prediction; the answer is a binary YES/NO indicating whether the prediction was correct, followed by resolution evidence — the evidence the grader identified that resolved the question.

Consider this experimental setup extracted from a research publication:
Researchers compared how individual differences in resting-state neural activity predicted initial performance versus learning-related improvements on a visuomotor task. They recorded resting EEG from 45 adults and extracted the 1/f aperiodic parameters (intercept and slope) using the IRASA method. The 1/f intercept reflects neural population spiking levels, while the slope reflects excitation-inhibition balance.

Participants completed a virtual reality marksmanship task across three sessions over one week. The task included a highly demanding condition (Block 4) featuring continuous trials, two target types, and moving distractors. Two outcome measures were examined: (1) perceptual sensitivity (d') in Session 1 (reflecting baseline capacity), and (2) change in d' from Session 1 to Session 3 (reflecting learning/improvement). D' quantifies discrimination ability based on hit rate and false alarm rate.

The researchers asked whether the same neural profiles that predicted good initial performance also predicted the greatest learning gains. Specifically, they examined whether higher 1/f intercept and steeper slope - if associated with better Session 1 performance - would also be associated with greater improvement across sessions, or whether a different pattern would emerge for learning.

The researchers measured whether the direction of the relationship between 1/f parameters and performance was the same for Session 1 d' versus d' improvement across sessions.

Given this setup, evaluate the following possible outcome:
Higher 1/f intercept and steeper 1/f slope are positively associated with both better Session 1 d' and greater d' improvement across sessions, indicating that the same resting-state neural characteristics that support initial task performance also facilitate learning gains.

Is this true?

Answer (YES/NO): NO